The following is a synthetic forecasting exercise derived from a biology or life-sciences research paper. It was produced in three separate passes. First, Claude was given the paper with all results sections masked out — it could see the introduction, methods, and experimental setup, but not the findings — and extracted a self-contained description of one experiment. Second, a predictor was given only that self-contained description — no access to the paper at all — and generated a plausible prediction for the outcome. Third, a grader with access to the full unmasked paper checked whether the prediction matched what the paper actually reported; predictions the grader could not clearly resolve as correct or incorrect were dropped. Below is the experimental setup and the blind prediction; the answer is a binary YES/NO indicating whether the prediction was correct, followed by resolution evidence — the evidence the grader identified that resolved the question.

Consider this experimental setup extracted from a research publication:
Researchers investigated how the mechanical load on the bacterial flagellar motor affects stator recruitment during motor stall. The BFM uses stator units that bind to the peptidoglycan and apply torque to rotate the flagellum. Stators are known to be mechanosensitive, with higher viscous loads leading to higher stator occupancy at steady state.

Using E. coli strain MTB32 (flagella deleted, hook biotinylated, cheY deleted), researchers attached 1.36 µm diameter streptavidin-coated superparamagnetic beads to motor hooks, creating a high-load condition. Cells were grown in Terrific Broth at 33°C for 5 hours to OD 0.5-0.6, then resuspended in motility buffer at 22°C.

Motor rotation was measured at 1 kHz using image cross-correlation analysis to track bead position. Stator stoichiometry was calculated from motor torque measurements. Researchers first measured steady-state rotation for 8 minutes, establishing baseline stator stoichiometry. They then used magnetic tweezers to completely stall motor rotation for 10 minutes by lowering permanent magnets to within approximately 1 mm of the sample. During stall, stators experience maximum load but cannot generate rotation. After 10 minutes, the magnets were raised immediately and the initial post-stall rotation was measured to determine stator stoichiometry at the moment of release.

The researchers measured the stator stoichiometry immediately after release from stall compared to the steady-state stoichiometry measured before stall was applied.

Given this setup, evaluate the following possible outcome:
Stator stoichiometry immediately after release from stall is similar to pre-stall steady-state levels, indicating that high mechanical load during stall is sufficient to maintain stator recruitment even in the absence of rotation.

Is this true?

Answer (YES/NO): YES